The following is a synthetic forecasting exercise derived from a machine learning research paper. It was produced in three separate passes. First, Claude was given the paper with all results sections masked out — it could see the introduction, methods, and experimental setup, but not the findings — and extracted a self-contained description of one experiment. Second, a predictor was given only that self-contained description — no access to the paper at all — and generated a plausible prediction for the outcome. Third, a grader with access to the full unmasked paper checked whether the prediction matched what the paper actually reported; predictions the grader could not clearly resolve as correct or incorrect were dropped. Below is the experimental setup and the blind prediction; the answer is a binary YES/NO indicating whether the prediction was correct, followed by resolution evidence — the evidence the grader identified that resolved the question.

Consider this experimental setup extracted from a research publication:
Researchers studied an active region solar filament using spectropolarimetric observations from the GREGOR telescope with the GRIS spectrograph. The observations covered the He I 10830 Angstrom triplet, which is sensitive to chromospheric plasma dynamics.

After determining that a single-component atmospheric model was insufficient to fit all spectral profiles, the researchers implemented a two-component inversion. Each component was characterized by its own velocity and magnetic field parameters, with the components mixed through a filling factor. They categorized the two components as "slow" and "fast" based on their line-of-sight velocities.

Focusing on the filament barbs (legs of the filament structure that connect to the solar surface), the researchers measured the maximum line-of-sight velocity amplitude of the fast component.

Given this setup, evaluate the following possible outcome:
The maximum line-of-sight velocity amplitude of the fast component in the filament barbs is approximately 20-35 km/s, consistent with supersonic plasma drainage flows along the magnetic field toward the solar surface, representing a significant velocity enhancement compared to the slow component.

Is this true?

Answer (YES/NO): YES